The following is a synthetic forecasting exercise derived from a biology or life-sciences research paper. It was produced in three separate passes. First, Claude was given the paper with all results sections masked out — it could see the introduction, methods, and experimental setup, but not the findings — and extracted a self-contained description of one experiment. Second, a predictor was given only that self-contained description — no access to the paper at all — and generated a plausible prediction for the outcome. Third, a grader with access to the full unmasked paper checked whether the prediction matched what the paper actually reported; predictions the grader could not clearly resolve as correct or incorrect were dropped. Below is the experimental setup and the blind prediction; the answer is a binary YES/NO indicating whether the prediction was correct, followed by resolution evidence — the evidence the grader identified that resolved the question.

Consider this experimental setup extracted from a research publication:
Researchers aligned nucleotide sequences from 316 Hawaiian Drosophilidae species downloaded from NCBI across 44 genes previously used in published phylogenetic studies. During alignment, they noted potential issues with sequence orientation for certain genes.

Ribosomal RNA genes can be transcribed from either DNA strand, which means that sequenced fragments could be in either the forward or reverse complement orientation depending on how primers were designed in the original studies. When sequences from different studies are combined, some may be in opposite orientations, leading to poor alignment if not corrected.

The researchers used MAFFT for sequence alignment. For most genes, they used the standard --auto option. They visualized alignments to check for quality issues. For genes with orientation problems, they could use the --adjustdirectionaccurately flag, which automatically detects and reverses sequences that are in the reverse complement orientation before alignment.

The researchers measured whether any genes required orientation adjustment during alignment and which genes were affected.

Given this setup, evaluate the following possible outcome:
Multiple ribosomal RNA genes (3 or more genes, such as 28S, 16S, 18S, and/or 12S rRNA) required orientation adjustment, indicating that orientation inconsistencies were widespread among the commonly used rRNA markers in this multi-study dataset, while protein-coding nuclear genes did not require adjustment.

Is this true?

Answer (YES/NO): NO